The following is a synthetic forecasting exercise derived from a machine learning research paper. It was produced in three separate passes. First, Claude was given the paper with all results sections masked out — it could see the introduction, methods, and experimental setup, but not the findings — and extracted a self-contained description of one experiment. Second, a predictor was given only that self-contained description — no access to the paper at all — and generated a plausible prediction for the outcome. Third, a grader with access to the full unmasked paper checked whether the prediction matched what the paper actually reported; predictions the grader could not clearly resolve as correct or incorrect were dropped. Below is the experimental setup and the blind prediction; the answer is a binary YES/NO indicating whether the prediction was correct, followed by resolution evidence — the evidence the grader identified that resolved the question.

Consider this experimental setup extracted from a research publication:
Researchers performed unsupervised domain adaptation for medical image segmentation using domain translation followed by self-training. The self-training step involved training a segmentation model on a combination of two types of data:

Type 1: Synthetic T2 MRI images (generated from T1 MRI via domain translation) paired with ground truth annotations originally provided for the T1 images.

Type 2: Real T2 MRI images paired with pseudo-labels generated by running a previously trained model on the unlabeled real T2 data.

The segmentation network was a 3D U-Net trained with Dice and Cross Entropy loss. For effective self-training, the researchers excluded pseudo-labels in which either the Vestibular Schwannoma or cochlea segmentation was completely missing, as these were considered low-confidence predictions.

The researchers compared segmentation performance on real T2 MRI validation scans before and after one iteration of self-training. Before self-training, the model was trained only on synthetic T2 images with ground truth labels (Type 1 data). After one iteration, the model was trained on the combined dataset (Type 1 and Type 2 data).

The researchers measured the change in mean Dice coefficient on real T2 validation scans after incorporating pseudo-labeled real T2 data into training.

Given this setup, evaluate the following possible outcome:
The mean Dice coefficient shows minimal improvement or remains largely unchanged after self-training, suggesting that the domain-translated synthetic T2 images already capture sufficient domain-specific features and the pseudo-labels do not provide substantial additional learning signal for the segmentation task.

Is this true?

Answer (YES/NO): NO